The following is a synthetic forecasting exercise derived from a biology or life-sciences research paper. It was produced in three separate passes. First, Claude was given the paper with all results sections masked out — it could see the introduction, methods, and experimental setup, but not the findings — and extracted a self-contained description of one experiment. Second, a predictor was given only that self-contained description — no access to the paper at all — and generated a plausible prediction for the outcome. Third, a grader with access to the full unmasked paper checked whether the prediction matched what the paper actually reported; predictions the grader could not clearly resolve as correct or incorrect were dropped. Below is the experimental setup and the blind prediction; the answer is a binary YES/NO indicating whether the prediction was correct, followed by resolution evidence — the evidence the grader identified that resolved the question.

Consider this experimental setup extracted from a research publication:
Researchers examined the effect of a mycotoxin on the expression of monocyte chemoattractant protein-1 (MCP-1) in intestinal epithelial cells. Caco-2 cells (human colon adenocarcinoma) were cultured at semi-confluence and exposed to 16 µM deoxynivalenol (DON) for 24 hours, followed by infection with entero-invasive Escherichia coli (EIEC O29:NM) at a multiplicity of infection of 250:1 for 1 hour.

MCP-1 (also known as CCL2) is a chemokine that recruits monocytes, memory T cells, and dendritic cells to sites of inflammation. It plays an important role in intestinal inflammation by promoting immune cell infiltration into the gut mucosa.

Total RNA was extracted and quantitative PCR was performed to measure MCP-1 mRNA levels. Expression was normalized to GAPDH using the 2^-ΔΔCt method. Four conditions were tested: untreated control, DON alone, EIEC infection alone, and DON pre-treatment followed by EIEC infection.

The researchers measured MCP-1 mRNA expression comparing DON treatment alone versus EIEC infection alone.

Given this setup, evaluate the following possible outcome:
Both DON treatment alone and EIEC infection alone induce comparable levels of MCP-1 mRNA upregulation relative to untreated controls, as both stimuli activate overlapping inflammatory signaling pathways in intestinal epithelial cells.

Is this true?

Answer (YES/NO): NO